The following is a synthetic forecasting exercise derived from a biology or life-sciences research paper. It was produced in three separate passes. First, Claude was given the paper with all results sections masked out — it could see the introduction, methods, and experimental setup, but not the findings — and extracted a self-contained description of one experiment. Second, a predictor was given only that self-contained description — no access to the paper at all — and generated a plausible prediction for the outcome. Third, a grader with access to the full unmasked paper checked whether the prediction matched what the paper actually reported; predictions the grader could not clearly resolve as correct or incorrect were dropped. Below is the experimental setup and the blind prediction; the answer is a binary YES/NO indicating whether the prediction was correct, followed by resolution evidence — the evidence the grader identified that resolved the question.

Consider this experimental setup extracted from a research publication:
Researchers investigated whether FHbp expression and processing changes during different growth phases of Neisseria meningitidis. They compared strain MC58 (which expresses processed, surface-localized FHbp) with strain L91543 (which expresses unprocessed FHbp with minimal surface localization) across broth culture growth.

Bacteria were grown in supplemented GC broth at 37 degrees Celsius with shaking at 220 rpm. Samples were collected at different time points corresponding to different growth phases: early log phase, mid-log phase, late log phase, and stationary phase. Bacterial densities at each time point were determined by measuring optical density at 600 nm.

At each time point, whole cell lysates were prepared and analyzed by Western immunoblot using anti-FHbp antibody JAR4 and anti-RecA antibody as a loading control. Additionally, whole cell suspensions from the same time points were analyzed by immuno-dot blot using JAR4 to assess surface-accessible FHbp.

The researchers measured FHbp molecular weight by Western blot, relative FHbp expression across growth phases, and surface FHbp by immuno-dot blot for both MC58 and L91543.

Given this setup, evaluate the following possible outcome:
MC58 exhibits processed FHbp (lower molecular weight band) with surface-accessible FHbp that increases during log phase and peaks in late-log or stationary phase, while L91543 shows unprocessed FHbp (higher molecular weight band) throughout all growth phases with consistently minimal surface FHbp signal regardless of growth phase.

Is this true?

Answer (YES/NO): NO